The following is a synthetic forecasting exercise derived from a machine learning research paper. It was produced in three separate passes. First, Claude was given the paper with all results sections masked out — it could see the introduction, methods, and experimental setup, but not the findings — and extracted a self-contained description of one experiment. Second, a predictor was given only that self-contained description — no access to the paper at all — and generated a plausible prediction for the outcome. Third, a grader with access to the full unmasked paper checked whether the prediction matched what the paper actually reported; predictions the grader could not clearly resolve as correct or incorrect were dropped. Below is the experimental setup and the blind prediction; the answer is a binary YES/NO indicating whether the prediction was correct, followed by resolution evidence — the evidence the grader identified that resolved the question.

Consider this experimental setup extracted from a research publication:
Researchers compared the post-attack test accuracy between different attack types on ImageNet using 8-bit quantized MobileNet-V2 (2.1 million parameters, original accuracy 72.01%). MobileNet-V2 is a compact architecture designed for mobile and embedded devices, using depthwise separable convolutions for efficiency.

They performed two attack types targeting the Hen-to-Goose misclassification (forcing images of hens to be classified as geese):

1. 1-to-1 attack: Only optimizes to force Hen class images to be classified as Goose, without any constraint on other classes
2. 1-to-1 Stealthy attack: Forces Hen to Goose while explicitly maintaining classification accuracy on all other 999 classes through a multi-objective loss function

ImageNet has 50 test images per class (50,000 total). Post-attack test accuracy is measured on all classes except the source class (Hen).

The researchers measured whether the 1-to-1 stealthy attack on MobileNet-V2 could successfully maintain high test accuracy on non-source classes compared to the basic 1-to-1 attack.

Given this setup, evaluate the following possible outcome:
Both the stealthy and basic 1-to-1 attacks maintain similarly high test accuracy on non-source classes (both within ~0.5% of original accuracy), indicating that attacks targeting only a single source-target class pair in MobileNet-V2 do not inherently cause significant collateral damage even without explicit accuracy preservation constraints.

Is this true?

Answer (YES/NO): NO